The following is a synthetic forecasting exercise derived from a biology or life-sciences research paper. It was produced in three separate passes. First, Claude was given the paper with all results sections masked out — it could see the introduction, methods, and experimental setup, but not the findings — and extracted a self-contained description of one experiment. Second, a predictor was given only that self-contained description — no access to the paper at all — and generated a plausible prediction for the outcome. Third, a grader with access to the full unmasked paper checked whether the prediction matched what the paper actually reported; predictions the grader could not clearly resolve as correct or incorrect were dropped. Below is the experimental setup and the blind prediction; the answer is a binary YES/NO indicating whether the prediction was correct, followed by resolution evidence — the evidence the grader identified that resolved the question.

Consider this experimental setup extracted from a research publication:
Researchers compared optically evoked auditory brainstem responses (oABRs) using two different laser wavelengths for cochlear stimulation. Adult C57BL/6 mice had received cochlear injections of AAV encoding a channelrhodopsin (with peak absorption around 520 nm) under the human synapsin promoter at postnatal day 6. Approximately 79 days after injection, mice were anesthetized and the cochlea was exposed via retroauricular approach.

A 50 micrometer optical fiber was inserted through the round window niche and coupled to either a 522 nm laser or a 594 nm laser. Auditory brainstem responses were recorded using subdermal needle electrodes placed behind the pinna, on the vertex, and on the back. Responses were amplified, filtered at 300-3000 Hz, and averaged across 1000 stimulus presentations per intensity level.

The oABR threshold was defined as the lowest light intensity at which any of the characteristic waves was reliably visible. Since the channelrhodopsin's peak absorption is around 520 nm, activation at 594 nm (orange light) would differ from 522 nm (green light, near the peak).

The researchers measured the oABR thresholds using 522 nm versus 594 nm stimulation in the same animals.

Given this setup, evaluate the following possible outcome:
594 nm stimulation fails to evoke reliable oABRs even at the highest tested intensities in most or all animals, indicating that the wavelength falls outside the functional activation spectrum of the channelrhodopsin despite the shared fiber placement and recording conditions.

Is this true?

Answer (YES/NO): NO